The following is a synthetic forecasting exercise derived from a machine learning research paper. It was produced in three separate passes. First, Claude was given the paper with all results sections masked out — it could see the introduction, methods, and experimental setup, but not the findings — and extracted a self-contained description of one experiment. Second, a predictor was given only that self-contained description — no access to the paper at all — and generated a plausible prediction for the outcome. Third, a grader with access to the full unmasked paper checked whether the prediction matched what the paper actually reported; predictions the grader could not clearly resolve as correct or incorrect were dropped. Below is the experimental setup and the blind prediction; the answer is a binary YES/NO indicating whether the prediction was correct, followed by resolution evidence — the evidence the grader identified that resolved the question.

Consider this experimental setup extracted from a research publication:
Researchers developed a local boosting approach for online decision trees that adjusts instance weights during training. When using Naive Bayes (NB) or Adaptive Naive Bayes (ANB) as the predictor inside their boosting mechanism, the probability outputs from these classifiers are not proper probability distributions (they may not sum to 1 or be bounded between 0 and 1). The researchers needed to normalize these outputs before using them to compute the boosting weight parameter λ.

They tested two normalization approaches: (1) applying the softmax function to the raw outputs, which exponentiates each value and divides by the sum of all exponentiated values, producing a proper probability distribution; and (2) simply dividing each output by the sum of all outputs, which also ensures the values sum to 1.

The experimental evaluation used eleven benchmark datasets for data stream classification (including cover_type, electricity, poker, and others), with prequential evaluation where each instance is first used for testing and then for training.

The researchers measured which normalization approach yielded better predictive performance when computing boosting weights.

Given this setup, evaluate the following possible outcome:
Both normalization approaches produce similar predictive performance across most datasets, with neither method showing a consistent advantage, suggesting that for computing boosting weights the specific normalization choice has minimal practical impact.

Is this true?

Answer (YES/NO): NO